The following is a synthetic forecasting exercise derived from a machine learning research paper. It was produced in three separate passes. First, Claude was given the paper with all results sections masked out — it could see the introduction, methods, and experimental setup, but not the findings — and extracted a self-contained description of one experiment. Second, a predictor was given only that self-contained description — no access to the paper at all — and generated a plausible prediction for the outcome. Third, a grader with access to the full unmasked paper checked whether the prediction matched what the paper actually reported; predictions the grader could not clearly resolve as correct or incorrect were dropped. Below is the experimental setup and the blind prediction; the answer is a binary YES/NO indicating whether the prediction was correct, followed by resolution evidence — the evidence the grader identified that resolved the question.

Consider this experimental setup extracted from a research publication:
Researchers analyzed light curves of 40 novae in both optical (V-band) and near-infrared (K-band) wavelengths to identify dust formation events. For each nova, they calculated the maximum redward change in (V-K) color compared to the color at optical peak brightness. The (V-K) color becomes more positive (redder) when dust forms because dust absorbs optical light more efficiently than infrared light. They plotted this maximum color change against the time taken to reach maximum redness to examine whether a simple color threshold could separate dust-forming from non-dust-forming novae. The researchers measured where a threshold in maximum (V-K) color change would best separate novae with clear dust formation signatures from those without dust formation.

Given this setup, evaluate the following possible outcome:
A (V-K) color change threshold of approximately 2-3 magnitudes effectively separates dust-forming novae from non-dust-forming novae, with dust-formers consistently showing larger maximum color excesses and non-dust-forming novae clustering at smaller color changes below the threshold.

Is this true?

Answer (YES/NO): YES